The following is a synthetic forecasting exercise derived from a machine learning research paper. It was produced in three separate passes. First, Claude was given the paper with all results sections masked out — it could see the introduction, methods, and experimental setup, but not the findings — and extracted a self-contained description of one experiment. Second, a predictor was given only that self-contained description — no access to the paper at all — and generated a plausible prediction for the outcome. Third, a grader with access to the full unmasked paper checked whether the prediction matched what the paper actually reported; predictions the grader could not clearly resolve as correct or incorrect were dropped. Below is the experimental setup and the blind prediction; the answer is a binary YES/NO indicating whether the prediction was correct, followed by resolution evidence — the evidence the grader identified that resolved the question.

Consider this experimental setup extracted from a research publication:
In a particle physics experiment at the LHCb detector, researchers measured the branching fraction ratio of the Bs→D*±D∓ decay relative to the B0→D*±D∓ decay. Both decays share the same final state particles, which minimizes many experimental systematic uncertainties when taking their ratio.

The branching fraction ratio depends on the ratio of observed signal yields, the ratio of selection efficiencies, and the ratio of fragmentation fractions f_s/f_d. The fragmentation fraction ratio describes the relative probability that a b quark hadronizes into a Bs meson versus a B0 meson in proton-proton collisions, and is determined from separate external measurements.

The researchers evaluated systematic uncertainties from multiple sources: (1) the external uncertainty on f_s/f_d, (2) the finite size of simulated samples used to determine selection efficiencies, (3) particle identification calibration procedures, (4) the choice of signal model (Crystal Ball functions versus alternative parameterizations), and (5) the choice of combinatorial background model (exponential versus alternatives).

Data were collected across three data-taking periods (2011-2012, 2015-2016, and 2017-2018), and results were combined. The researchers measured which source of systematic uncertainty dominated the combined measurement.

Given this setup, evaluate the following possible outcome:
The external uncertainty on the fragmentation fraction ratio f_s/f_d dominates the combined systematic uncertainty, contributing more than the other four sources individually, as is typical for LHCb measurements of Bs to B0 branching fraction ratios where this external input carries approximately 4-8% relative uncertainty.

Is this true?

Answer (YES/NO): YES